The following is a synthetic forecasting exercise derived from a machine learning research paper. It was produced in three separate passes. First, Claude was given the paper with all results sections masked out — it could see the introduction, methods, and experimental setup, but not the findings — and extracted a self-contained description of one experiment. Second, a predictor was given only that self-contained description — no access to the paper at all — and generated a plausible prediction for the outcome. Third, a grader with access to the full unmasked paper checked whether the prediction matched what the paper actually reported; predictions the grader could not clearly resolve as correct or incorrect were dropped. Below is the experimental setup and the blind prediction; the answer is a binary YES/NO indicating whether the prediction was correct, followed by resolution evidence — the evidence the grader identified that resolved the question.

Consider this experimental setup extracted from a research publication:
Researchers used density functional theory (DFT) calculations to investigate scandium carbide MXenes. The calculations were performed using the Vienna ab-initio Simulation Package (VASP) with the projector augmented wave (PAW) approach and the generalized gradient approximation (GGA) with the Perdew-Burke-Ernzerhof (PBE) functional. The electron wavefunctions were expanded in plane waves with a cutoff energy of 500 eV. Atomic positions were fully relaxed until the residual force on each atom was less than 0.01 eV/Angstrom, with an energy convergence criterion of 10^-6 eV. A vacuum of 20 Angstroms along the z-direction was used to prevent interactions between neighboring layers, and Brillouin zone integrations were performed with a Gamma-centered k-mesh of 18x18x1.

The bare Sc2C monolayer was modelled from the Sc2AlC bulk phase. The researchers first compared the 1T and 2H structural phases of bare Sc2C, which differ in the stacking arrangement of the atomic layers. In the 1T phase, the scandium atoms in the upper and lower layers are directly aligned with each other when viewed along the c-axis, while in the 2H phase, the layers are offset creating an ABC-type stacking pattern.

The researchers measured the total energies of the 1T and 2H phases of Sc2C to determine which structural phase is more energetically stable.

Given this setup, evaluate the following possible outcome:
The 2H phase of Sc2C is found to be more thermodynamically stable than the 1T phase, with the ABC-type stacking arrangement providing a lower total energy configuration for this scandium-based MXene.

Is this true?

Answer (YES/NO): NO